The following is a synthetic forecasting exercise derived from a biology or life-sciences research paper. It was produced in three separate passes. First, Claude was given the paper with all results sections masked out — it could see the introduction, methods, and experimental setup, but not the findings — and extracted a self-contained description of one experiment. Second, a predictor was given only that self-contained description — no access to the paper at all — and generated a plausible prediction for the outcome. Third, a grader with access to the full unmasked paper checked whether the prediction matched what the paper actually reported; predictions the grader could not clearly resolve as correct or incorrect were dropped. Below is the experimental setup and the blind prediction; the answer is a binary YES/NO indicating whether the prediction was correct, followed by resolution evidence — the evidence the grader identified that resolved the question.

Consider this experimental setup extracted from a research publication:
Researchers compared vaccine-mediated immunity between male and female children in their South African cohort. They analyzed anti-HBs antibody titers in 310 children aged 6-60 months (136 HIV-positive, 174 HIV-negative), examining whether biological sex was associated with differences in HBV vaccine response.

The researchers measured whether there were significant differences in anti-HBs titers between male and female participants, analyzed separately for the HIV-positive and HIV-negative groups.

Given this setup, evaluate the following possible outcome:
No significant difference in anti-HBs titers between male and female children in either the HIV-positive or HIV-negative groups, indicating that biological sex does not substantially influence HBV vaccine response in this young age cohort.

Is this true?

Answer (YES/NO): YES